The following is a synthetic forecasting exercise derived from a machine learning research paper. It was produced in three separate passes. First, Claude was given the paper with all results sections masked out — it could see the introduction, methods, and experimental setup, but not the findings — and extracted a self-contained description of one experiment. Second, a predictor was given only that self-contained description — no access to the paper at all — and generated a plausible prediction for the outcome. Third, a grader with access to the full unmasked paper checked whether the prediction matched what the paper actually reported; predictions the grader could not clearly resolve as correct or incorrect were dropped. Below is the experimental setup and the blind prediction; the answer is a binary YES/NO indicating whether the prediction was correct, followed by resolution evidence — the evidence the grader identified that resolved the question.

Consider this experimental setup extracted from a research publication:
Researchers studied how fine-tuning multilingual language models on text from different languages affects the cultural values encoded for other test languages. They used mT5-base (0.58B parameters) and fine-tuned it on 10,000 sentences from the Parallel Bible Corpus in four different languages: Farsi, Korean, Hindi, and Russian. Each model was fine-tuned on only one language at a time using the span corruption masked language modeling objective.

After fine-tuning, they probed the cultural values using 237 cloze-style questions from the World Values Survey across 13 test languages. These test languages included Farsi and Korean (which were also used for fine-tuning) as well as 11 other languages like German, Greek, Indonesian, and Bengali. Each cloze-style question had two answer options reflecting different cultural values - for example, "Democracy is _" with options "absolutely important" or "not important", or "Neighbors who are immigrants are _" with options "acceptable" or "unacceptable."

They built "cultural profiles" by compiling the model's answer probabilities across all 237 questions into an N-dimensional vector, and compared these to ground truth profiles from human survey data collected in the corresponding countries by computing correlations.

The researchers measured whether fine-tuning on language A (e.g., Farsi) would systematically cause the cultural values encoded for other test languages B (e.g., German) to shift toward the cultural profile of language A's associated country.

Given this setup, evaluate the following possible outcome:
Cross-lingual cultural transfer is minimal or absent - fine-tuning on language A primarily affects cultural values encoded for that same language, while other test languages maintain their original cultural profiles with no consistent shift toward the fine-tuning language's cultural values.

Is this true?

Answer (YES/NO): NO